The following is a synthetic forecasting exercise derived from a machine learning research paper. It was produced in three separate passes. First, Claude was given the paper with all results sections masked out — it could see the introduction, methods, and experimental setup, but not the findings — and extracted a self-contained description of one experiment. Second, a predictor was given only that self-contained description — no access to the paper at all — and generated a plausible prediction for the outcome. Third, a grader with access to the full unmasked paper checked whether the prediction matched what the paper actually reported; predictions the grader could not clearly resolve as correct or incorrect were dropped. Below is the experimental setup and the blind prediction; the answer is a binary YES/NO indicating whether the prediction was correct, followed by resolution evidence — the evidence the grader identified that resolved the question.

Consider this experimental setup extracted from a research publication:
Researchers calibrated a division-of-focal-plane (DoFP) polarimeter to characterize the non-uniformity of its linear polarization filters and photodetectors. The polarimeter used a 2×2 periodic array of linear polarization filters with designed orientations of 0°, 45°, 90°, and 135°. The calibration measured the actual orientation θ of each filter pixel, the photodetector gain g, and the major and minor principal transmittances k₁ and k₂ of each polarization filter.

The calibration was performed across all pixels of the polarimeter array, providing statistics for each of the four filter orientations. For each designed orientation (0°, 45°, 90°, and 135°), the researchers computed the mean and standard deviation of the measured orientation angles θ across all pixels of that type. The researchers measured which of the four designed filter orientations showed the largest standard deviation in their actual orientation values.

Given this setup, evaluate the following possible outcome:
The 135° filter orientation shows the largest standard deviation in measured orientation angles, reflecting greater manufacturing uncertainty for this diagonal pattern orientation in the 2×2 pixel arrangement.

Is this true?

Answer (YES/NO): NO